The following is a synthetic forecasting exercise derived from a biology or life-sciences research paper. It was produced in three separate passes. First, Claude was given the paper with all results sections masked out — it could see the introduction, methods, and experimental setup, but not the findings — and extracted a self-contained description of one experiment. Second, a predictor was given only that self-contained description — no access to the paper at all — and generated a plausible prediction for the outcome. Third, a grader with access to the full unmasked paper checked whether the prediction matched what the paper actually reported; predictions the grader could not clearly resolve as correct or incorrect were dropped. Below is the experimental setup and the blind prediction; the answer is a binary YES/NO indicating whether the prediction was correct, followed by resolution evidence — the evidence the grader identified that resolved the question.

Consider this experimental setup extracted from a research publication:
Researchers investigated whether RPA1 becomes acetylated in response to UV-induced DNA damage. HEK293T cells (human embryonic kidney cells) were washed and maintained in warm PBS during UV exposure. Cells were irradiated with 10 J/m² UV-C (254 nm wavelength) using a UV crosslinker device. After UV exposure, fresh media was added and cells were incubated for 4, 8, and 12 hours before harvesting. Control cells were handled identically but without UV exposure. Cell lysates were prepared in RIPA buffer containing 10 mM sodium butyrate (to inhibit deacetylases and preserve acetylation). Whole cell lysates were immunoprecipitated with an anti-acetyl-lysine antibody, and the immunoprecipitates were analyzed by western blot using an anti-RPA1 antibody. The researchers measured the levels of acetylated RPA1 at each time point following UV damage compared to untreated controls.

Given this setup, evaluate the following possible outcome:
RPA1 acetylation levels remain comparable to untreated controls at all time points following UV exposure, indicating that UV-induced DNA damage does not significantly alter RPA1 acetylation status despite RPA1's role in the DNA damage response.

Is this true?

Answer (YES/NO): NO